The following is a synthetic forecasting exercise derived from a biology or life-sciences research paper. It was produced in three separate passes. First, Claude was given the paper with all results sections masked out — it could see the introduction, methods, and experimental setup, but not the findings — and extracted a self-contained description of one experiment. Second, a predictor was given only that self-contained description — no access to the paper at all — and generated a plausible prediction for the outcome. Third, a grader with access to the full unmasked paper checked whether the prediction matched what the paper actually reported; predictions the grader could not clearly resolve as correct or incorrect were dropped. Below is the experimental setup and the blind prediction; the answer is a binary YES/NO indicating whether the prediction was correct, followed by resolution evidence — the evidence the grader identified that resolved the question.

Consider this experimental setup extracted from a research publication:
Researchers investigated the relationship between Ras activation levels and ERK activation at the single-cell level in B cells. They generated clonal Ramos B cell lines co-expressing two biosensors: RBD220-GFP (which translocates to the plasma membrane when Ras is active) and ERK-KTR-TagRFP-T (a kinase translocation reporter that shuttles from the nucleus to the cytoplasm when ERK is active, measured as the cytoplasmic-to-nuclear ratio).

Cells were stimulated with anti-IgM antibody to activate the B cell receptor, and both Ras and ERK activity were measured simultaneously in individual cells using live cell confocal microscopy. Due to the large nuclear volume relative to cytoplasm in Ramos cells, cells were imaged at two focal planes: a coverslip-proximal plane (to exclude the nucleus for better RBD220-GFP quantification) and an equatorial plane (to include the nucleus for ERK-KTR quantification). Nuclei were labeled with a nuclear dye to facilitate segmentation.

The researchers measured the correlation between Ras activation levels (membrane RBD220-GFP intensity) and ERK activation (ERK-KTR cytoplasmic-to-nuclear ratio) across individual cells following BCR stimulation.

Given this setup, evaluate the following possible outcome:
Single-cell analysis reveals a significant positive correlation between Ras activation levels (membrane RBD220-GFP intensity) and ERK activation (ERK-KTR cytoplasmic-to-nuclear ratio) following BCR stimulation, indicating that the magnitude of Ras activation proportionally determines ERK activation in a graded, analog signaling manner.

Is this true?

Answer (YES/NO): NO